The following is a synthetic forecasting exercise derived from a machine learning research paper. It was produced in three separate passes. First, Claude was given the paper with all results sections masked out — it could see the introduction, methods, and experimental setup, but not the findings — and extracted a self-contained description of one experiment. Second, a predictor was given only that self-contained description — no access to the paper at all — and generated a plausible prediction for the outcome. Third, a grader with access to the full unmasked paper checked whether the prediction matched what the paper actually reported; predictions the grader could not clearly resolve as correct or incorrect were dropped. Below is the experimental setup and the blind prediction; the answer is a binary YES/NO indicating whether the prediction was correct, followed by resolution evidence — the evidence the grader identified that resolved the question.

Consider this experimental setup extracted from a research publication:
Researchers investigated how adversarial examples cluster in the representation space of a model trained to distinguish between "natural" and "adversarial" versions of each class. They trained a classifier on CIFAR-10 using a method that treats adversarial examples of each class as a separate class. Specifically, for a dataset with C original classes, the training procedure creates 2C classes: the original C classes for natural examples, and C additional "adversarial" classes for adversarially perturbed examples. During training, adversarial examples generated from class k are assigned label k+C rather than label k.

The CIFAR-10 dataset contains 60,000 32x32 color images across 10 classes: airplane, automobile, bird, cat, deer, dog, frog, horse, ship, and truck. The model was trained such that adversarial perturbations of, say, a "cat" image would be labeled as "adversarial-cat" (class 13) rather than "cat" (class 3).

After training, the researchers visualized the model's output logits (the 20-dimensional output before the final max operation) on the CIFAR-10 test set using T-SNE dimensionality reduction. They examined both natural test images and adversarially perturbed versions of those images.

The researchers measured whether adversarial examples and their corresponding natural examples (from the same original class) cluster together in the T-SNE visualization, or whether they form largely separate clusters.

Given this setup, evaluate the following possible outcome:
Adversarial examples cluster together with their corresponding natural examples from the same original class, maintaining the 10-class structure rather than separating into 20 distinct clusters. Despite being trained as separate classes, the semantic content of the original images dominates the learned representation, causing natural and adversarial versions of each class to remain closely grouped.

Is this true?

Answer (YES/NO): NO